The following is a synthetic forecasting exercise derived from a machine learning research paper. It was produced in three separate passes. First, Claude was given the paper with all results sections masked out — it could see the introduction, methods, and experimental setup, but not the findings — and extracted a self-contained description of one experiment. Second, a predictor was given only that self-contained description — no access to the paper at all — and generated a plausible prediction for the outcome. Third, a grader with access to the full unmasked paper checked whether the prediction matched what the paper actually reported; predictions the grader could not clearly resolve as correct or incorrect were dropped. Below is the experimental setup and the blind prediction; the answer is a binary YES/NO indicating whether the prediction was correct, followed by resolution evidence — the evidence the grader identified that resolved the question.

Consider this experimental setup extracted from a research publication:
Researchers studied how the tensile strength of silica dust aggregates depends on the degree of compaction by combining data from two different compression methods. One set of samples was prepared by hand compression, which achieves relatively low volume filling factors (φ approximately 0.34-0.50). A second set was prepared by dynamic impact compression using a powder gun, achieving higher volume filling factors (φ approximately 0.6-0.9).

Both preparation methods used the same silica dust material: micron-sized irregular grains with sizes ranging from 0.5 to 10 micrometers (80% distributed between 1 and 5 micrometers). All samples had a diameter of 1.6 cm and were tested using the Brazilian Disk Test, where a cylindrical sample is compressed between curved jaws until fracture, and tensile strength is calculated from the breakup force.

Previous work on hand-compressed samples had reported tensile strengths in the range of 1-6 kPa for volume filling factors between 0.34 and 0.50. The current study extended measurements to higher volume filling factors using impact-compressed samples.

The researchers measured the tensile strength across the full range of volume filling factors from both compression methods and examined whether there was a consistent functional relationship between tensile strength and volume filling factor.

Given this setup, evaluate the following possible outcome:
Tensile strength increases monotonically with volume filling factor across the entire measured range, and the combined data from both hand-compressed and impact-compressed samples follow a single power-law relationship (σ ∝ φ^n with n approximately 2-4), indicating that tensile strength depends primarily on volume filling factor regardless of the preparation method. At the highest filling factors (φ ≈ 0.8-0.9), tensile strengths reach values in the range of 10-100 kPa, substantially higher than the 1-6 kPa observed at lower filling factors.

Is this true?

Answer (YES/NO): NO